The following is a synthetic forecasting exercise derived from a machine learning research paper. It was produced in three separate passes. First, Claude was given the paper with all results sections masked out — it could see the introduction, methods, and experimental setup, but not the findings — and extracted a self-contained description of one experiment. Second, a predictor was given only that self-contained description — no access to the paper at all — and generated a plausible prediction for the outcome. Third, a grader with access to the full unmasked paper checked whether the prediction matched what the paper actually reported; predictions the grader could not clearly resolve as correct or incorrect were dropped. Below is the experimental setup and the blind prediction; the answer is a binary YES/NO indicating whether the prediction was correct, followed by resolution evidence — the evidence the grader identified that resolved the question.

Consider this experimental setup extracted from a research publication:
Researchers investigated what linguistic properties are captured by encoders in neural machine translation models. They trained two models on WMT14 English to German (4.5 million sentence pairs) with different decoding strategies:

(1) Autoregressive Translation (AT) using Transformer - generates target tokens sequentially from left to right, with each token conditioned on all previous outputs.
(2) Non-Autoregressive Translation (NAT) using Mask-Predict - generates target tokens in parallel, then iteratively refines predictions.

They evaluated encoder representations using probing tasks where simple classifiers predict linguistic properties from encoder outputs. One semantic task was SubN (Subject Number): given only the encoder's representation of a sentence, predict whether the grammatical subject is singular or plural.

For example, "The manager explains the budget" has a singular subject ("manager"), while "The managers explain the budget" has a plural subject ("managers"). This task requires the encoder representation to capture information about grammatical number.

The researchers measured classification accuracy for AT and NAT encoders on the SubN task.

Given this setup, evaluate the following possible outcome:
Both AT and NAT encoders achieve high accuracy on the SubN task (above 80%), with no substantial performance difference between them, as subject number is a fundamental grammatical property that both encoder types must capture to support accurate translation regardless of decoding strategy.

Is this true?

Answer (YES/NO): NO